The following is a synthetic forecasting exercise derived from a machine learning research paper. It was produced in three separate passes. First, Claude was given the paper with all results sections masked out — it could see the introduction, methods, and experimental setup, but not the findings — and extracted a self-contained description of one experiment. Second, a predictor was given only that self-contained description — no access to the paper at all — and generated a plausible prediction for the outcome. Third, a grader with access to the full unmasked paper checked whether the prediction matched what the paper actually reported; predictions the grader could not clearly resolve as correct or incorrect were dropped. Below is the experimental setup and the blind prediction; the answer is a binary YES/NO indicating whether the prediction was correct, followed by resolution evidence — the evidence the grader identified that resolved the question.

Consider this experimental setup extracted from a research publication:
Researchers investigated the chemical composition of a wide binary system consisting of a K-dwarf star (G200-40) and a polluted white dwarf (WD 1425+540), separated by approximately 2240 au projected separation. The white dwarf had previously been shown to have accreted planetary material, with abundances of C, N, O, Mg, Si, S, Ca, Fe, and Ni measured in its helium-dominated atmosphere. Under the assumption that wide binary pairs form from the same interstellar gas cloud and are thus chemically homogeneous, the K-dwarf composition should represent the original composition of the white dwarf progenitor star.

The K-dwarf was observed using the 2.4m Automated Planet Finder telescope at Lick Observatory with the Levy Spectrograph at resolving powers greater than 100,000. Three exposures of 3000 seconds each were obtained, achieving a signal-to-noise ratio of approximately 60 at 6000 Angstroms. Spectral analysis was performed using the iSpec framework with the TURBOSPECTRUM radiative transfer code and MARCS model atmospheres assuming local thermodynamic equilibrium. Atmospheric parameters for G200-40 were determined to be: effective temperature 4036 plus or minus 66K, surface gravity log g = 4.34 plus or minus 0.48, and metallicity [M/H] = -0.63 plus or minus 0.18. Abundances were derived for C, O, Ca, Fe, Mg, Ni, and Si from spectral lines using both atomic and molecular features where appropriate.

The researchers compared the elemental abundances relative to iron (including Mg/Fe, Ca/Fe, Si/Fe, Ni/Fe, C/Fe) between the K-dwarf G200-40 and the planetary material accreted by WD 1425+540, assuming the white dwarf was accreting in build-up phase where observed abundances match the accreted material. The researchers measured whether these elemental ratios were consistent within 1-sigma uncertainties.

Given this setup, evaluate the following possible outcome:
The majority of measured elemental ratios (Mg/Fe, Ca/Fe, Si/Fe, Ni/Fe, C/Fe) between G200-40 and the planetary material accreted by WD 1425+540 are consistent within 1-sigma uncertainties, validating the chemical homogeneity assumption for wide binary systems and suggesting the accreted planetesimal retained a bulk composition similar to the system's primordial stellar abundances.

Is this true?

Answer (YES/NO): YES